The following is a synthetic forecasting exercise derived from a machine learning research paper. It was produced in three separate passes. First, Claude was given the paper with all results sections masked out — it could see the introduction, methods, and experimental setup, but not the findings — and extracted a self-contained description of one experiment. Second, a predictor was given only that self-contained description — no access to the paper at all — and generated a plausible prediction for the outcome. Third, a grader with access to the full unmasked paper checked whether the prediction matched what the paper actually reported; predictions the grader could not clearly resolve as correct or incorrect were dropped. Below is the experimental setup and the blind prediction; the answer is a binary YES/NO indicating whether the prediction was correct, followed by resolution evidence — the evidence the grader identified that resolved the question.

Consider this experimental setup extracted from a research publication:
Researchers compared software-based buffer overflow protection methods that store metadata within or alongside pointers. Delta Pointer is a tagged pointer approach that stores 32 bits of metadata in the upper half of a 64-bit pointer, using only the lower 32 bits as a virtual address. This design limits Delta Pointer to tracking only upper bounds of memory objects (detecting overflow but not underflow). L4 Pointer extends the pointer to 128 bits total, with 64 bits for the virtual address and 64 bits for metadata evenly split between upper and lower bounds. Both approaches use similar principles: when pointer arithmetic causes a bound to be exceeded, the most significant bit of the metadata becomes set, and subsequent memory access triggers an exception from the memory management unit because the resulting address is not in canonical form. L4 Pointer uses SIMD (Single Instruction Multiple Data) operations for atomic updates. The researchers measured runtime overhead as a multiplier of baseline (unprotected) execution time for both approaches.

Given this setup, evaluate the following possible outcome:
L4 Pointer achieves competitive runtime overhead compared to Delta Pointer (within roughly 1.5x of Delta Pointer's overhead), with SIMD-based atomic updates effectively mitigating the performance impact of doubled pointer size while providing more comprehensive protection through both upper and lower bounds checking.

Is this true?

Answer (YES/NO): YES